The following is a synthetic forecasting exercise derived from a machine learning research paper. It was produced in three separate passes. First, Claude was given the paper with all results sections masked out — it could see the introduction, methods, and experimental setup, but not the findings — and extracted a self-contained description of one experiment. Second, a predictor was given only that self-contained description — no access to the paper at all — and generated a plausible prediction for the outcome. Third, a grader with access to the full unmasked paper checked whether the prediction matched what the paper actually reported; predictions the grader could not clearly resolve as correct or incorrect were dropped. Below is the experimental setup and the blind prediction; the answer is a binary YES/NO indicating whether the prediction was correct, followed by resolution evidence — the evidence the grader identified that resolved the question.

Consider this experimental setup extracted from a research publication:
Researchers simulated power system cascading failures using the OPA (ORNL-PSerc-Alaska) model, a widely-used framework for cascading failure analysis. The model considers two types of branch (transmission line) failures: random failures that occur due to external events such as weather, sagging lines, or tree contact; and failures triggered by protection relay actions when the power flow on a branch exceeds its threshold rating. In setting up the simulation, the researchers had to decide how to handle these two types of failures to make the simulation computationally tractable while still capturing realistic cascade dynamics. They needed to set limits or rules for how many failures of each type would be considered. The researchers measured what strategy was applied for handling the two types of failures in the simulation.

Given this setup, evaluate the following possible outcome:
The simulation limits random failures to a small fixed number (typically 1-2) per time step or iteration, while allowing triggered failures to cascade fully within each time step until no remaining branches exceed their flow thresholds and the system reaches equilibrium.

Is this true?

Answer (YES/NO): YES